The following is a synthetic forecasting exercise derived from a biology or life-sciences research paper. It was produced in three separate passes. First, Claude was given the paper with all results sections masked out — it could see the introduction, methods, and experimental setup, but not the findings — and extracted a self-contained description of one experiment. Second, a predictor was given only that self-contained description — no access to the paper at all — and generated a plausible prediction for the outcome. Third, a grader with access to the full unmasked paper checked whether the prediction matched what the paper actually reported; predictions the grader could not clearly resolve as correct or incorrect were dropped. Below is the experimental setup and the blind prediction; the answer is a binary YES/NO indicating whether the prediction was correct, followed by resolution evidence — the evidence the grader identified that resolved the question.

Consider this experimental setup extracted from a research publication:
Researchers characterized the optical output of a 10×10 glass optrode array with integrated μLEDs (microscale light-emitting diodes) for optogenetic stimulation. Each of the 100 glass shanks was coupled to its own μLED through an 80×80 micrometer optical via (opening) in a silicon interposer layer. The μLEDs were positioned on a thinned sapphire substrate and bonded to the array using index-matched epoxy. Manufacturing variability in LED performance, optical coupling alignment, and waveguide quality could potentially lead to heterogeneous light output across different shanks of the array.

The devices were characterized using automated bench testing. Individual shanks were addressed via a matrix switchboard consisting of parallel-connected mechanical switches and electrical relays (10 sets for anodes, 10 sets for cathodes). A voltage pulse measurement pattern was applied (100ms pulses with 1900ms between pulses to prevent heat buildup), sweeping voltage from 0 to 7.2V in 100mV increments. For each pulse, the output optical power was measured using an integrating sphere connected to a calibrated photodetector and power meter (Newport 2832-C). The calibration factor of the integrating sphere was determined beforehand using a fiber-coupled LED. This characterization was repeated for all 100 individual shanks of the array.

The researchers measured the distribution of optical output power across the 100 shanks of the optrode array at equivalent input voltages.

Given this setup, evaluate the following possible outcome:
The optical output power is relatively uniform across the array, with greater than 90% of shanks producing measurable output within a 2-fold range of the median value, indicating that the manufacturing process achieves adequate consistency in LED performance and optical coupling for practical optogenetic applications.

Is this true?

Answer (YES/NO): NO